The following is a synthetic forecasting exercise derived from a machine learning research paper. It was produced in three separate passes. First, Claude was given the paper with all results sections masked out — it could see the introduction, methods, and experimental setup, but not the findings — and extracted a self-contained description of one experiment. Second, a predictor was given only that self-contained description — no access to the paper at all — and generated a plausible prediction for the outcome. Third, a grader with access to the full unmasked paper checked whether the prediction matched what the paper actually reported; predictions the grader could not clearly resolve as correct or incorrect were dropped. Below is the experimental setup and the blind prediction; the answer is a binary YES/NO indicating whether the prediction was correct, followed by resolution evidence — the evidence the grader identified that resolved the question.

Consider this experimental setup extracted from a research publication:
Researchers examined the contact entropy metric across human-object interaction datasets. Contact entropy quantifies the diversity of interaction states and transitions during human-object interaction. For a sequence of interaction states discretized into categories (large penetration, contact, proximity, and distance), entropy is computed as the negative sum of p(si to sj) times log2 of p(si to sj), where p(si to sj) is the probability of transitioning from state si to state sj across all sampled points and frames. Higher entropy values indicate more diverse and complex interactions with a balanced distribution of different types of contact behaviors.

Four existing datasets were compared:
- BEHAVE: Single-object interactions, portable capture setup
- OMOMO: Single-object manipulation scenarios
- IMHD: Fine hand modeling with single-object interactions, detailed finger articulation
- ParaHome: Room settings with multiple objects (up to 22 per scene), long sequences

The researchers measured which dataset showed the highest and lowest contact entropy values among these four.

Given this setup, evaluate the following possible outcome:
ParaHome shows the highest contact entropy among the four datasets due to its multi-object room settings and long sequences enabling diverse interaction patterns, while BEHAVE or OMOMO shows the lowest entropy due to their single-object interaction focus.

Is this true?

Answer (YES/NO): NO